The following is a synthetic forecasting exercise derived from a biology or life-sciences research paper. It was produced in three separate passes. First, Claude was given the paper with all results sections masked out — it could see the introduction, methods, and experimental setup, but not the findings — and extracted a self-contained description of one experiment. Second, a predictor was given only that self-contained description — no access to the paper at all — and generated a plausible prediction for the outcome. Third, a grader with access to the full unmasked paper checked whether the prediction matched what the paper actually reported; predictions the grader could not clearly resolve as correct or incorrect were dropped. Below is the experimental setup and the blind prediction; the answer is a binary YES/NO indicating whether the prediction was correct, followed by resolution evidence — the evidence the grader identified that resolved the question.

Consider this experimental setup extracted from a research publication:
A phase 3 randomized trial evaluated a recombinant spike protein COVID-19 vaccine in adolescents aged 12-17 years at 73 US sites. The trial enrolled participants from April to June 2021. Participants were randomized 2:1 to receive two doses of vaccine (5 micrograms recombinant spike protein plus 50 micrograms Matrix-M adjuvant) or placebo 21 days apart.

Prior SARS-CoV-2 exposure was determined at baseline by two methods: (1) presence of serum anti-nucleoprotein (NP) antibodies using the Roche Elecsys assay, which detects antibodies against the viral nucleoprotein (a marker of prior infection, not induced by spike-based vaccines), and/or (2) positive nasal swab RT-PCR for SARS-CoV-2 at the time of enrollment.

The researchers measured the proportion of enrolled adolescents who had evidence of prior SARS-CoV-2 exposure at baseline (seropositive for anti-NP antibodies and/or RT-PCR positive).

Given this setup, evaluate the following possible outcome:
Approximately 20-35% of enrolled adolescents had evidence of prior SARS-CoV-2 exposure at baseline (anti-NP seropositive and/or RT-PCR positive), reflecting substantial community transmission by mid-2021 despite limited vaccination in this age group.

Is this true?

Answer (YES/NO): NO